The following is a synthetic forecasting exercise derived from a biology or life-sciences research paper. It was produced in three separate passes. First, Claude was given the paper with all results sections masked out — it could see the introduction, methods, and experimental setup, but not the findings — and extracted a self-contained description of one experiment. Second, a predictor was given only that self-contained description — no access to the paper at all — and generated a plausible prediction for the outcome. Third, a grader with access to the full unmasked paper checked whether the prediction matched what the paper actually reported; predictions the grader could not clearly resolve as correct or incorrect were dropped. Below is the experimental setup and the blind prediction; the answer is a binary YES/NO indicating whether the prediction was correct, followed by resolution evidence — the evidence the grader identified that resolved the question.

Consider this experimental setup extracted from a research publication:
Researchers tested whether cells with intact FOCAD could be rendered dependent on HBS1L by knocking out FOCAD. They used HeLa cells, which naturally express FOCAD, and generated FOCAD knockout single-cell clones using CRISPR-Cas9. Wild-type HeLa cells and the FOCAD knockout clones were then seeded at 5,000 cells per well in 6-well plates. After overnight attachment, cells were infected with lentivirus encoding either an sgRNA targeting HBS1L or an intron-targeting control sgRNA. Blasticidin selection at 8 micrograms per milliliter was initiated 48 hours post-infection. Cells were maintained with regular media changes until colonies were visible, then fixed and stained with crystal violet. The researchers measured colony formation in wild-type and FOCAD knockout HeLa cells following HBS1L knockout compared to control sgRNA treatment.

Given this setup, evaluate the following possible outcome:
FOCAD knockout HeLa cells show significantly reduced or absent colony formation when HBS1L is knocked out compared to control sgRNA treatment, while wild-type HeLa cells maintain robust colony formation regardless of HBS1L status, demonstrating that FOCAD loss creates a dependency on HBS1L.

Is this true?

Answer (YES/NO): YES